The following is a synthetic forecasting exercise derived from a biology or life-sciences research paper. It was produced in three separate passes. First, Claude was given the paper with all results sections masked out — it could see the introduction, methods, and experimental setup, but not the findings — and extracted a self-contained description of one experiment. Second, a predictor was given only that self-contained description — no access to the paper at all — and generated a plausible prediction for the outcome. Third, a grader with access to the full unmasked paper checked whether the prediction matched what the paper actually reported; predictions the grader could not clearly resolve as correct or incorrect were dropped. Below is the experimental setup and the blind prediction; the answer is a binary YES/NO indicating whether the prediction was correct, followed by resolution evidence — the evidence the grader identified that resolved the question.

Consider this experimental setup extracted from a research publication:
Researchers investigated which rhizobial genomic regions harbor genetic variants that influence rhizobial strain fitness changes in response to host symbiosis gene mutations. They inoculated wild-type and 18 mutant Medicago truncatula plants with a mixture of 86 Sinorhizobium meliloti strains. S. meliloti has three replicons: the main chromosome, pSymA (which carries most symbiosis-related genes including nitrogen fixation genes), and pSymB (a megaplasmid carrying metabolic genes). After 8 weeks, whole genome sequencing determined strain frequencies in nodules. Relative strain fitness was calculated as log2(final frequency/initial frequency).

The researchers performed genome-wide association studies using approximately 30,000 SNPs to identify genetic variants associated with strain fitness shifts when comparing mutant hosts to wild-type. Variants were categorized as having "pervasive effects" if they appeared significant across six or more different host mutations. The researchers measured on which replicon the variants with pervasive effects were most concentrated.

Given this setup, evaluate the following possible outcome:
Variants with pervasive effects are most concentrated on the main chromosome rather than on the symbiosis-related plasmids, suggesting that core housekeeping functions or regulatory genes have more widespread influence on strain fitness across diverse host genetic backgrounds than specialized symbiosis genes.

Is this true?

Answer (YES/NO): NO